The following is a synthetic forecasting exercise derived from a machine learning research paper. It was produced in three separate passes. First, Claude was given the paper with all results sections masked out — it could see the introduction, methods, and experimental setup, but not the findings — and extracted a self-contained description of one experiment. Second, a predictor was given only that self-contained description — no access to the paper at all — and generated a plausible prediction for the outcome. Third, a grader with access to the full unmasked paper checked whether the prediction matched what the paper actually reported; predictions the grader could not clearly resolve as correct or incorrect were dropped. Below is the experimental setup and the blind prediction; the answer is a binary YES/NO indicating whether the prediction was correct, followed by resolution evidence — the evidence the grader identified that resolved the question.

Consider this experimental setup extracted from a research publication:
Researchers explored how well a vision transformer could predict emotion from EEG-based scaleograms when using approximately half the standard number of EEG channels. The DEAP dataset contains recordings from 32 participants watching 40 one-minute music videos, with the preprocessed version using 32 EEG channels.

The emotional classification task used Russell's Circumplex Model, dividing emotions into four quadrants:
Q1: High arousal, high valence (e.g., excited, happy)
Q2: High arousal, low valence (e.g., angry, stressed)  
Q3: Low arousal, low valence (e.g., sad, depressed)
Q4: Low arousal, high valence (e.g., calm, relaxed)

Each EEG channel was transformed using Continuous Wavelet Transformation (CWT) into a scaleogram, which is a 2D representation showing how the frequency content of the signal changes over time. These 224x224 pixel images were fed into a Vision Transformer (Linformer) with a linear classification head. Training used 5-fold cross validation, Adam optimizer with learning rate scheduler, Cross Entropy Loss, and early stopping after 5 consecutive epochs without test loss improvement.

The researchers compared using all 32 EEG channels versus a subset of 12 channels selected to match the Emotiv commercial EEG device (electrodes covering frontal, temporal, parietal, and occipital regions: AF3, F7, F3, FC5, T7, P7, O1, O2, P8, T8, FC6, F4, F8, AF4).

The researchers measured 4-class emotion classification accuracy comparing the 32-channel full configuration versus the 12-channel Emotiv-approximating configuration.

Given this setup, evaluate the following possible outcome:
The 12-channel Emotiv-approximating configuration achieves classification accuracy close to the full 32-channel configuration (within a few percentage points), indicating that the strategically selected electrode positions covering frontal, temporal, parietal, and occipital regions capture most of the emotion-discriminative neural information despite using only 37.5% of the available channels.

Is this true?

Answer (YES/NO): YES